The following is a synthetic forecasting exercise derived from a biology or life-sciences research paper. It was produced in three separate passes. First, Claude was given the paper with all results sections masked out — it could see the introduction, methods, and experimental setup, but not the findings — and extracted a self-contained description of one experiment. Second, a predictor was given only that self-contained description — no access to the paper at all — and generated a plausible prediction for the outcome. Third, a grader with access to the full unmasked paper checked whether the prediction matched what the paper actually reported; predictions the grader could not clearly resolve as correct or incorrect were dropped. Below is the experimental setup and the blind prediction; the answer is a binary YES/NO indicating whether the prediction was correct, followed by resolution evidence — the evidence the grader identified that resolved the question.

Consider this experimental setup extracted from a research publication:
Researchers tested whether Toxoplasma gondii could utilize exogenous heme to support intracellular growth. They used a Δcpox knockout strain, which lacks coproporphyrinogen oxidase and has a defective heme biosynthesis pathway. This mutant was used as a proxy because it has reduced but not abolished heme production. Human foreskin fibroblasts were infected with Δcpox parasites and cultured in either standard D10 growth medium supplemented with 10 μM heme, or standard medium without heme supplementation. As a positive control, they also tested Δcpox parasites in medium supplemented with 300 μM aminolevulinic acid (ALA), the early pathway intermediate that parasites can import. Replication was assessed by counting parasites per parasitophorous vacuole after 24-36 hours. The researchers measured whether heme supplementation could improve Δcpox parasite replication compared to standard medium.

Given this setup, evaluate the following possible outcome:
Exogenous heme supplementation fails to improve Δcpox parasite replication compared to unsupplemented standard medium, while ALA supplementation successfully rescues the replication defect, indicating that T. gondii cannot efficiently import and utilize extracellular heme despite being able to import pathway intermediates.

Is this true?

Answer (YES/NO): YES